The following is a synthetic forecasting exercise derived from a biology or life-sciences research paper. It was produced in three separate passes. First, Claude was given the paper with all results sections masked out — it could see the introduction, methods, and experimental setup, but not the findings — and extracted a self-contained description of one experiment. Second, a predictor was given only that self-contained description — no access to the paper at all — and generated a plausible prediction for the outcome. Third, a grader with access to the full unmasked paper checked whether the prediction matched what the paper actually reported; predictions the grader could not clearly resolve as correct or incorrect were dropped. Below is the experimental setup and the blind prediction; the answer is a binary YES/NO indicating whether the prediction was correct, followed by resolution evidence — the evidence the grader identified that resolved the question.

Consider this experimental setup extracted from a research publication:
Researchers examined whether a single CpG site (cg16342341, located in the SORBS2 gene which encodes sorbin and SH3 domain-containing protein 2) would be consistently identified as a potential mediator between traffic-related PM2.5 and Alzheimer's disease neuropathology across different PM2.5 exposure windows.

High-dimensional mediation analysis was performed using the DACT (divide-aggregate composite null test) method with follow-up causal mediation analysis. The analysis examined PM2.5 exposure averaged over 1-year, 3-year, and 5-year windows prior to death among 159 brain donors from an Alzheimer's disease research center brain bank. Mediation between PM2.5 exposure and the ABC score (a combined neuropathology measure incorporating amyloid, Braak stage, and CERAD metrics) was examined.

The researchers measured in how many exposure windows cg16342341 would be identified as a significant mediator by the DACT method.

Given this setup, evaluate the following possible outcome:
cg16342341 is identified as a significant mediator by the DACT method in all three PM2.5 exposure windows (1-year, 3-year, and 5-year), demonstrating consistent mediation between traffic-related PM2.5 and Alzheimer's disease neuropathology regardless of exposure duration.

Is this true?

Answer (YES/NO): YES